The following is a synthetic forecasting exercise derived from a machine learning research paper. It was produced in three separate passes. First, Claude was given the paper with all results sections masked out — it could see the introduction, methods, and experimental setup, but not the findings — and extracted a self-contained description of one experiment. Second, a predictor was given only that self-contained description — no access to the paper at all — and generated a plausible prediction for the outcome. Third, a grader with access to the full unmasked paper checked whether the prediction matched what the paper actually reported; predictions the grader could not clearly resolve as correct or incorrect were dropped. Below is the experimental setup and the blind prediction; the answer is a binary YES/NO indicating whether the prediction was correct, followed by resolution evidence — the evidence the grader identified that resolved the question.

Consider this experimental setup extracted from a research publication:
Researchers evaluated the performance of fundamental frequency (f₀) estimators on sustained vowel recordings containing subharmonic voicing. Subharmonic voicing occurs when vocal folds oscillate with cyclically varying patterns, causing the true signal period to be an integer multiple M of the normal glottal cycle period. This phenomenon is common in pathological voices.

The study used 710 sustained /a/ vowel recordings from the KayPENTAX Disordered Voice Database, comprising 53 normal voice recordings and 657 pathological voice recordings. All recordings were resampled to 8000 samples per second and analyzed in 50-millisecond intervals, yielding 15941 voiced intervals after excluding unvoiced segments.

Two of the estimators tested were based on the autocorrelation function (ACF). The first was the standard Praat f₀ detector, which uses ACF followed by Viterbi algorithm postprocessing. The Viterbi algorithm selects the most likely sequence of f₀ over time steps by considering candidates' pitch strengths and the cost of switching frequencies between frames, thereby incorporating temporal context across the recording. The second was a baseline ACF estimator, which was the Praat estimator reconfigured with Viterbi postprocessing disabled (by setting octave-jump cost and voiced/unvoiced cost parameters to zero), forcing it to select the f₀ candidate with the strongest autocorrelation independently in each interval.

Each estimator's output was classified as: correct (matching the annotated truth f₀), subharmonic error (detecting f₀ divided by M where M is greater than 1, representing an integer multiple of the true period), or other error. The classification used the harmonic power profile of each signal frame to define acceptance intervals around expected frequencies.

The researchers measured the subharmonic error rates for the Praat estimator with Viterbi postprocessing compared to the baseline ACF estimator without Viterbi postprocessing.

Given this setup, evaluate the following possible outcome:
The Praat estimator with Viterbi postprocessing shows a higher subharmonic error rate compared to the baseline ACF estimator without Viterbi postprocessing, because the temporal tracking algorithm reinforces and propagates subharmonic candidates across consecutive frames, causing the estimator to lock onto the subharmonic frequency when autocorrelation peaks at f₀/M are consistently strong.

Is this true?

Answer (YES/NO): NO